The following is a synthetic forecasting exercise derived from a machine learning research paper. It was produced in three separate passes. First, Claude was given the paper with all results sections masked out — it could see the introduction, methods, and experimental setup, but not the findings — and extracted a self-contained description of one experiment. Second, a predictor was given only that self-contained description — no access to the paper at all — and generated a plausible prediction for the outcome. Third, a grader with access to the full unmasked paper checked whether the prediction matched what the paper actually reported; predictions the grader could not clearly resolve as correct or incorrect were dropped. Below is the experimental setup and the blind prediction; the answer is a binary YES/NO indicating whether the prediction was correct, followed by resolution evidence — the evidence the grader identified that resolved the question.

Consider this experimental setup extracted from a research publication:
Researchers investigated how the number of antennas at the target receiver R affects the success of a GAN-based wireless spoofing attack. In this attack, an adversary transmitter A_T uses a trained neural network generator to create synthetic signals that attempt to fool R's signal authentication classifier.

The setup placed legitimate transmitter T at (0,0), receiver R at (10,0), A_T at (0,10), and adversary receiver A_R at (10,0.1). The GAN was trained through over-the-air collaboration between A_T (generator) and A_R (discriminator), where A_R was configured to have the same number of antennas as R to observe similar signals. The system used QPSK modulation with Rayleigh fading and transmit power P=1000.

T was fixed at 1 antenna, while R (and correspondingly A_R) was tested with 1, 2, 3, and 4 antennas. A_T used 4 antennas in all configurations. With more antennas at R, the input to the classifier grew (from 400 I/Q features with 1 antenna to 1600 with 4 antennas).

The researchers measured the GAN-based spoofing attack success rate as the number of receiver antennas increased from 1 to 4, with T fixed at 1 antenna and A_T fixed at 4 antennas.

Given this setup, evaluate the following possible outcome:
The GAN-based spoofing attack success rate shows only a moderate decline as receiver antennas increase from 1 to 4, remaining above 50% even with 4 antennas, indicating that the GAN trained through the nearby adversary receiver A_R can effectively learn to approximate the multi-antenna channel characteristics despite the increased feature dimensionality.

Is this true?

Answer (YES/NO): YES